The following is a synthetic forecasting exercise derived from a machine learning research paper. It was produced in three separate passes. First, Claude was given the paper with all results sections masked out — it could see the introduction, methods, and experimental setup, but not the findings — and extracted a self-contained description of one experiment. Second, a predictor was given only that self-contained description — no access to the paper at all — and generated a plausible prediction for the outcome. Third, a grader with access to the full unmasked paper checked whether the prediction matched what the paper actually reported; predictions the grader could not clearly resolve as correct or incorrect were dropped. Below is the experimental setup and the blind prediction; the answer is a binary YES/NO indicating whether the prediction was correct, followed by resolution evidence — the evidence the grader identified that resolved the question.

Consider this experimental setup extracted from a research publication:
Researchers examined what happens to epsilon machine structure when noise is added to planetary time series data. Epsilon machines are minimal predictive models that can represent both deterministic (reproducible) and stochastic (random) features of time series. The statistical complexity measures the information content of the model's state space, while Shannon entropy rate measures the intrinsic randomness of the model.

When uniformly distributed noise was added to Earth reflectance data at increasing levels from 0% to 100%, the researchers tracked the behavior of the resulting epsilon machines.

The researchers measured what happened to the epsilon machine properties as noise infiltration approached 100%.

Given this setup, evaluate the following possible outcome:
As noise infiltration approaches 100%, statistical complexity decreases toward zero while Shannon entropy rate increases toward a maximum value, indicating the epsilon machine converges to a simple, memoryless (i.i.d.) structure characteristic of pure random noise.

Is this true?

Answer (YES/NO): NO